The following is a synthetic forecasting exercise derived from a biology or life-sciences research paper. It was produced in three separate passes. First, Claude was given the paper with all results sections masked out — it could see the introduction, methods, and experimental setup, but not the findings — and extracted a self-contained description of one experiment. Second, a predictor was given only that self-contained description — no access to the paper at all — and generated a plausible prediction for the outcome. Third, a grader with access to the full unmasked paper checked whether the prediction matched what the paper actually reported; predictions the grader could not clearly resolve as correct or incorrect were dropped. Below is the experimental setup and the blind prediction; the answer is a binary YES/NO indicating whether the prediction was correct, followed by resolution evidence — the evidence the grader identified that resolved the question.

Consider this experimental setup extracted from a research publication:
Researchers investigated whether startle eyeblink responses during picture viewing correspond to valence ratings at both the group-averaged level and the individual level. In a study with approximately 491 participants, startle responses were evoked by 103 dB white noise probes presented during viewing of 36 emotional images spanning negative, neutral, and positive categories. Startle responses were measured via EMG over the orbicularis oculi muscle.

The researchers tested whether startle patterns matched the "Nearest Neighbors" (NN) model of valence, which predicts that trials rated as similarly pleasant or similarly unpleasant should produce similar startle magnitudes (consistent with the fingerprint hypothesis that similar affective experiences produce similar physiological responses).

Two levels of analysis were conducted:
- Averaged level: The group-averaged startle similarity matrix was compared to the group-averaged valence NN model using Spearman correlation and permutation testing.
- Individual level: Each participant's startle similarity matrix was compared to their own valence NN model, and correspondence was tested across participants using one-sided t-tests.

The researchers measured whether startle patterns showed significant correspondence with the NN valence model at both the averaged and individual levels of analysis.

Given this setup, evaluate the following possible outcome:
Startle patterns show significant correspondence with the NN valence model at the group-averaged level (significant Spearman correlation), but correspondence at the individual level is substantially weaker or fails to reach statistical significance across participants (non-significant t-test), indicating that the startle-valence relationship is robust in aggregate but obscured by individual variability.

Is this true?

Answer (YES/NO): YES